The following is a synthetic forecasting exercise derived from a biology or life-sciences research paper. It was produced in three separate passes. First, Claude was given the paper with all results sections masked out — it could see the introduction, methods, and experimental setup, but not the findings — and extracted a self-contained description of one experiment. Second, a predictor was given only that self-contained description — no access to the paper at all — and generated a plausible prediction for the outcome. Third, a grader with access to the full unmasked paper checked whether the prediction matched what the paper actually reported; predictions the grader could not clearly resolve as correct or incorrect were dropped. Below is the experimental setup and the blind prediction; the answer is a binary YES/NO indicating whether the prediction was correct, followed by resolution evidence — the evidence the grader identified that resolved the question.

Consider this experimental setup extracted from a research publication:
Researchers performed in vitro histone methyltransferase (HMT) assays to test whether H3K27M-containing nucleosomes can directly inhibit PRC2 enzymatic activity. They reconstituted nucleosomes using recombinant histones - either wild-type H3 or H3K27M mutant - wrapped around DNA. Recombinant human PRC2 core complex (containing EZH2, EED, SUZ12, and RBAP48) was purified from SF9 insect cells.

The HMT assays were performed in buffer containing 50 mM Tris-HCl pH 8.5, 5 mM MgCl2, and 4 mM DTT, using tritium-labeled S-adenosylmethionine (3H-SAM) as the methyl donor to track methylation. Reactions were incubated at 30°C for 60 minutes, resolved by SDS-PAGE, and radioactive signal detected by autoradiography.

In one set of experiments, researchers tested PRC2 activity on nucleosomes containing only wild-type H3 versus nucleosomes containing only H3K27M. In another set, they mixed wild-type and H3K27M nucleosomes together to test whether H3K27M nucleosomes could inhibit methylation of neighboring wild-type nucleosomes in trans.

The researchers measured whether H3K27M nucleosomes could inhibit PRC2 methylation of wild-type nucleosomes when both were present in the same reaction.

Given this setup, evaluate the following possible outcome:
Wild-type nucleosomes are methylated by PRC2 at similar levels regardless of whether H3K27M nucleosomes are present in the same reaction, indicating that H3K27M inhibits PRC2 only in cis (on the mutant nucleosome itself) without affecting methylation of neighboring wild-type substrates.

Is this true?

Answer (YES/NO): NO